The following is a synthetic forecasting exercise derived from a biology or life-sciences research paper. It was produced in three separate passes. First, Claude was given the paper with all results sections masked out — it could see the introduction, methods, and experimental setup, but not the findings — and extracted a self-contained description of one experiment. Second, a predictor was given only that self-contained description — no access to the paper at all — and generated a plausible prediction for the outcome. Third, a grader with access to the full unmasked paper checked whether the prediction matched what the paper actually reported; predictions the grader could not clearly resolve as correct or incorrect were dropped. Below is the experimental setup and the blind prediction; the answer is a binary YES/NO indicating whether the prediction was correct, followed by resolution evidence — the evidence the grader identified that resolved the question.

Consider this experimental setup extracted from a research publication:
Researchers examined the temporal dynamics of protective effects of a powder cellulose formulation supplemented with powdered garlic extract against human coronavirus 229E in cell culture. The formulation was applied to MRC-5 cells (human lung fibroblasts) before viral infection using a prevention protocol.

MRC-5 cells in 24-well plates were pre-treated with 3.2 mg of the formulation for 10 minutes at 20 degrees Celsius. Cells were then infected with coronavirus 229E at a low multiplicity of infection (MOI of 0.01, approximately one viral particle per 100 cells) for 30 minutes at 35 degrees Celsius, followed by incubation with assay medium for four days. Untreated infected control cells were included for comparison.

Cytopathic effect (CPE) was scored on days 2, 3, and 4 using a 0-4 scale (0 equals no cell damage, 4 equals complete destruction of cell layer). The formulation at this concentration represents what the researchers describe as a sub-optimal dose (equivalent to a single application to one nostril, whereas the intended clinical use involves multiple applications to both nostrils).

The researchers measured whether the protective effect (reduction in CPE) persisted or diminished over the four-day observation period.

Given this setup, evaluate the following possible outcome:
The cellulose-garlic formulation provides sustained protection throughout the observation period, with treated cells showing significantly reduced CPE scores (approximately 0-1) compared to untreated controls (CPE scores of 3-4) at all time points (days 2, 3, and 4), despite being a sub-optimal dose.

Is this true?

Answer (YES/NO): NO